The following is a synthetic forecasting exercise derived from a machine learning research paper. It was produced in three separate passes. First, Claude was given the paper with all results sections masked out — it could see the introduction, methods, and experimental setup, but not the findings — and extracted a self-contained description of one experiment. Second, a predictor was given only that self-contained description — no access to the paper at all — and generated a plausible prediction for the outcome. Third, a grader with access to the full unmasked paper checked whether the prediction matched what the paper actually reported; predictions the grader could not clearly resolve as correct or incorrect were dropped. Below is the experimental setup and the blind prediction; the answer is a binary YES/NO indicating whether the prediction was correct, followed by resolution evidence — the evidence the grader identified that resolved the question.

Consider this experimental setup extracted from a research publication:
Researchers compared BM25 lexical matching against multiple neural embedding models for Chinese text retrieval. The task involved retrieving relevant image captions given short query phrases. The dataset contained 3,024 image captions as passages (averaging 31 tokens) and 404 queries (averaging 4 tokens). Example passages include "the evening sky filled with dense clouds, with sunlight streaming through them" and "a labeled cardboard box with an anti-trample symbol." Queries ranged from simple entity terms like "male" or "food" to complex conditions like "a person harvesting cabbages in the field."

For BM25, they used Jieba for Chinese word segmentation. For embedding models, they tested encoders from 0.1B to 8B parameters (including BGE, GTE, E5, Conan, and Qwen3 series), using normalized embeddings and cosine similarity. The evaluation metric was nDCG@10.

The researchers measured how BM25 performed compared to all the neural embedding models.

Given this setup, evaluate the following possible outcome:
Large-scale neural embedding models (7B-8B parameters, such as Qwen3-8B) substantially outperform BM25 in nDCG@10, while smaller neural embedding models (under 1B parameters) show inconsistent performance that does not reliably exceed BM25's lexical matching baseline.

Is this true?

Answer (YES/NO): NO